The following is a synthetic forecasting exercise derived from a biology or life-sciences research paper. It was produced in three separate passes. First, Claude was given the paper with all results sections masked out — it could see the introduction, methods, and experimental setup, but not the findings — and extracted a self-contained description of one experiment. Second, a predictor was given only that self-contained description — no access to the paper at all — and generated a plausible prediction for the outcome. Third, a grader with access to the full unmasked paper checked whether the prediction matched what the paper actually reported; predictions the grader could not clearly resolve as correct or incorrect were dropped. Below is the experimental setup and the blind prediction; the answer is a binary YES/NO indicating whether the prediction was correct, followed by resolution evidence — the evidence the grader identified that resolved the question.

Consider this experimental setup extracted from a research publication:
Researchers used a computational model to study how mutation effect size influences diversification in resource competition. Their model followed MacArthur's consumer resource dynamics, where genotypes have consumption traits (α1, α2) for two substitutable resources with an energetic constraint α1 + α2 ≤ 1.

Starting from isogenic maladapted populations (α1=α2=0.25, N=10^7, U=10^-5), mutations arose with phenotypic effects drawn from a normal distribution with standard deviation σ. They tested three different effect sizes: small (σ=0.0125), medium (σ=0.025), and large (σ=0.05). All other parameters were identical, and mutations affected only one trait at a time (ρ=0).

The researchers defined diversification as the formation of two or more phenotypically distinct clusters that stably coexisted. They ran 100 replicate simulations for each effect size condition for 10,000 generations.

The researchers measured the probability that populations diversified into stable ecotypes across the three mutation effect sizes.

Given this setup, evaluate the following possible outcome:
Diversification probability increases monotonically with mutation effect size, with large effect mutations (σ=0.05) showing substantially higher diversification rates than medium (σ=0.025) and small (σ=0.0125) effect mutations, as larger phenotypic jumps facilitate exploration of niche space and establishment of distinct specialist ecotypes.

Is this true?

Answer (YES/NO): YES